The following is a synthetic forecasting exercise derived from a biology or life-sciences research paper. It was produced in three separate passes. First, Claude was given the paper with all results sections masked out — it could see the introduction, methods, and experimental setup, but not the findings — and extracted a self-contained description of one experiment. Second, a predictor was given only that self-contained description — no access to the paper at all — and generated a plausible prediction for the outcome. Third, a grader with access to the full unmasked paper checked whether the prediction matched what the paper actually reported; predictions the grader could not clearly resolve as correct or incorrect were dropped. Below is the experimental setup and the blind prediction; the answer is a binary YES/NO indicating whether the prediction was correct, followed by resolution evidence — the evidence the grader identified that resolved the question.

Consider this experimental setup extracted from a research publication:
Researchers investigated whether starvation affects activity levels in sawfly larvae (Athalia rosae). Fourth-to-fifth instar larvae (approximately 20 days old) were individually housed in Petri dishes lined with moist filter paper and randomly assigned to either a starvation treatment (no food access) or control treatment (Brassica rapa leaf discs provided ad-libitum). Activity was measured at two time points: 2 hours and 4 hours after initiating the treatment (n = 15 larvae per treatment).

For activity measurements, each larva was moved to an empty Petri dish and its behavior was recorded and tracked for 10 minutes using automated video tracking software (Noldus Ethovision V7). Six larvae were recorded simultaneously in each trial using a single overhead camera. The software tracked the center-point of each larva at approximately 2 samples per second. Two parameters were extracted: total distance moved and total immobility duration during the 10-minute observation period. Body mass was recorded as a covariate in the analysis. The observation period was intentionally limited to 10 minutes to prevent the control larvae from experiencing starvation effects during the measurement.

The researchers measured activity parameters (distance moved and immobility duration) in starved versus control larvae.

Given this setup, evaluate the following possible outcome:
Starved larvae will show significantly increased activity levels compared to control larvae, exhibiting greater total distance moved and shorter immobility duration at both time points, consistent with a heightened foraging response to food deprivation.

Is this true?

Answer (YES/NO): NO